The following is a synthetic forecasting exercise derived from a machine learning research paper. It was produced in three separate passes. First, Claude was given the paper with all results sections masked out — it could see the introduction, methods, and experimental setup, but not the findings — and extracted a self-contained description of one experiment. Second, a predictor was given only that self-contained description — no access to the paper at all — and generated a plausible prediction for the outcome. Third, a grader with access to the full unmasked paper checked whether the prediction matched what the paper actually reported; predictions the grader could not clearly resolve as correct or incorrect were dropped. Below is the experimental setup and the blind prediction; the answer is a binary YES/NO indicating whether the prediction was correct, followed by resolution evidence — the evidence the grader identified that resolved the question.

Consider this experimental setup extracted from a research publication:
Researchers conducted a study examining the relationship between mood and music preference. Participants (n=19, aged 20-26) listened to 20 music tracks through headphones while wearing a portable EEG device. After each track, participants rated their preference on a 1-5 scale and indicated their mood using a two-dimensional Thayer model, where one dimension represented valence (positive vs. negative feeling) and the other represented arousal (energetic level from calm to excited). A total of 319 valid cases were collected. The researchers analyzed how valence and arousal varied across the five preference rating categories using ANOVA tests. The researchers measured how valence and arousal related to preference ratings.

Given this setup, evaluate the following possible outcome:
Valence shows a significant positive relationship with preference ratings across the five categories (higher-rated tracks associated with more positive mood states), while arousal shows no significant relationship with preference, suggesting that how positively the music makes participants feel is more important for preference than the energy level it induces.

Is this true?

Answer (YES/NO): NO